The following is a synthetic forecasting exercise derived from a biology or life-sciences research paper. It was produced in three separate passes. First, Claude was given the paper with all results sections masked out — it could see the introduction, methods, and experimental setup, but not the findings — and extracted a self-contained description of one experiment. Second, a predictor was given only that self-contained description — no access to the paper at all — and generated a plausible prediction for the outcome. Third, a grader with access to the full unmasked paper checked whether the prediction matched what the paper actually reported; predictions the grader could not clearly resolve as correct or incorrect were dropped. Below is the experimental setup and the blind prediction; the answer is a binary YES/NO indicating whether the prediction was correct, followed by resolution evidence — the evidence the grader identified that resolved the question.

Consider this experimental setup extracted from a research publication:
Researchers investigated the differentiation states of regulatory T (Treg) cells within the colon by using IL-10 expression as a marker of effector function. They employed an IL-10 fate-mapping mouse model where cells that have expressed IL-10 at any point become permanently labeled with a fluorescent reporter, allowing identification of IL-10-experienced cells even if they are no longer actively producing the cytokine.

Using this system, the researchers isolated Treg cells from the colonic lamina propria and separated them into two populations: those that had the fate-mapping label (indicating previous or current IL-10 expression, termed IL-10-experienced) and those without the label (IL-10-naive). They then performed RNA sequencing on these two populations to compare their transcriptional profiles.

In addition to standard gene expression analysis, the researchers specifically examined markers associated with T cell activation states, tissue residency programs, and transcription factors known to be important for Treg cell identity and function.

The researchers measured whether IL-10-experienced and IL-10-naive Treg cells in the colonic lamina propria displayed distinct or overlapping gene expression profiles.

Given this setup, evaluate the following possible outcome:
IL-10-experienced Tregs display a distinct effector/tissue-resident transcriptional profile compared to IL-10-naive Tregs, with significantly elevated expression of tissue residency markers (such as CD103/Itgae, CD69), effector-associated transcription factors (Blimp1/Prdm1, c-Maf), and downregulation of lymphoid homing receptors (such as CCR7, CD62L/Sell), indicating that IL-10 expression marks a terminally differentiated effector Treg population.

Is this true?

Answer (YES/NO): YES